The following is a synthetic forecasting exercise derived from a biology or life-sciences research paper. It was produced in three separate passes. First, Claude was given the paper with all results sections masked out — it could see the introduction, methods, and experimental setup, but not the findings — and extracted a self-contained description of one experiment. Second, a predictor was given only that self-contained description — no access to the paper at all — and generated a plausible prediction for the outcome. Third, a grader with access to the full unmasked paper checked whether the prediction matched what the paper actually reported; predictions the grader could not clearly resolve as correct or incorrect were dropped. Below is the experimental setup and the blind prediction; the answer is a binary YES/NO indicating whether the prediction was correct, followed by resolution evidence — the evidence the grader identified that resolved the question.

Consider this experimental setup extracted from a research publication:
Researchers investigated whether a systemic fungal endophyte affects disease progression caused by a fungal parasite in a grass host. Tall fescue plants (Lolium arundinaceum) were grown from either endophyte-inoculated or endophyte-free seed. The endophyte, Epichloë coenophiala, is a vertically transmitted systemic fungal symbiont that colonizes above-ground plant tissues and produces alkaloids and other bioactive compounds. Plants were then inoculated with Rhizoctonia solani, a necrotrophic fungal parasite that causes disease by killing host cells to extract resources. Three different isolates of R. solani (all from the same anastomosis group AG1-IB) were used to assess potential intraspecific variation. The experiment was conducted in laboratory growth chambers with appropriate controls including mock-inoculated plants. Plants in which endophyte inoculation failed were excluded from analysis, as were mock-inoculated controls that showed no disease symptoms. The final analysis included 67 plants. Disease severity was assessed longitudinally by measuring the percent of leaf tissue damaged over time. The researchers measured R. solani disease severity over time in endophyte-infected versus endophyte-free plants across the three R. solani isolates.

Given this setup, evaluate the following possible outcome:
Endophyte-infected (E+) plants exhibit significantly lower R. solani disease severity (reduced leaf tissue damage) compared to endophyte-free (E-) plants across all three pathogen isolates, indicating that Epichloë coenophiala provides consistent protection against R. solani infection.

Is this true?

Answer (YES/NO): NO